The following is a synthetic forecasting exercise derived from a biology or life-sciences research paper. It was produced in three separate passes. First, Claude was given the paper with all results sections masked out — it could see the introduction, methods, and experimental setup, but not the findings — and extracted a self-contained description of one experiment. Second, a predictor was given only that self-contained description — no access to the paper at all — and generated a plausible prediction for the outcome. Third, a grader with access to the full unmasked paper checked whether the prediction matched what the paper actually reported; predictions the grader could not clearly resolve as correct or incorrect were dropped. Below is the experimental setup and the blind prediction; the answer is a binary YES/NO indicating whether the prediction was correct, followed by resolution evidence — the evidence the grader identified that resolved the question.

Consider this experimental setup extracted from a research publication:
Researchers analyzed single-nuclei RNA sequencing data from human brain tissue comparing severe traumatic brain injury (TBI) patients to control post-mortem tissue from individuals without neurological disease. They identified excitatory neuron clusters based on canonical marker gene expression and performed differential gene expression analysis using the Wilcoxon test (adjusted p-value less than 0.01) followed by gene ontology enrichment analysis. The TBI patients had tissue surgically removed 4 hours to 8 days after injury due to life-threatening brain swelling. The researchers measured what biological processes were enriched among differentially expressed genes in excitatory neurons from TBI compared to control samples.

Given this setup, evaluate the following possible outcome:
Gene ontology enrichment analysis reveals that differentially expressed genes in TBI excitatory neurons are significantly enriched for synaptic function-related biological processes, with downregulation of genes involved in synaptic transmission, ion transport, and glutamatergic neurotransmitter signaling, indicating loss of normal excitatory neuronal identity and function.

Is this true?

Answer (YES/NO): NO